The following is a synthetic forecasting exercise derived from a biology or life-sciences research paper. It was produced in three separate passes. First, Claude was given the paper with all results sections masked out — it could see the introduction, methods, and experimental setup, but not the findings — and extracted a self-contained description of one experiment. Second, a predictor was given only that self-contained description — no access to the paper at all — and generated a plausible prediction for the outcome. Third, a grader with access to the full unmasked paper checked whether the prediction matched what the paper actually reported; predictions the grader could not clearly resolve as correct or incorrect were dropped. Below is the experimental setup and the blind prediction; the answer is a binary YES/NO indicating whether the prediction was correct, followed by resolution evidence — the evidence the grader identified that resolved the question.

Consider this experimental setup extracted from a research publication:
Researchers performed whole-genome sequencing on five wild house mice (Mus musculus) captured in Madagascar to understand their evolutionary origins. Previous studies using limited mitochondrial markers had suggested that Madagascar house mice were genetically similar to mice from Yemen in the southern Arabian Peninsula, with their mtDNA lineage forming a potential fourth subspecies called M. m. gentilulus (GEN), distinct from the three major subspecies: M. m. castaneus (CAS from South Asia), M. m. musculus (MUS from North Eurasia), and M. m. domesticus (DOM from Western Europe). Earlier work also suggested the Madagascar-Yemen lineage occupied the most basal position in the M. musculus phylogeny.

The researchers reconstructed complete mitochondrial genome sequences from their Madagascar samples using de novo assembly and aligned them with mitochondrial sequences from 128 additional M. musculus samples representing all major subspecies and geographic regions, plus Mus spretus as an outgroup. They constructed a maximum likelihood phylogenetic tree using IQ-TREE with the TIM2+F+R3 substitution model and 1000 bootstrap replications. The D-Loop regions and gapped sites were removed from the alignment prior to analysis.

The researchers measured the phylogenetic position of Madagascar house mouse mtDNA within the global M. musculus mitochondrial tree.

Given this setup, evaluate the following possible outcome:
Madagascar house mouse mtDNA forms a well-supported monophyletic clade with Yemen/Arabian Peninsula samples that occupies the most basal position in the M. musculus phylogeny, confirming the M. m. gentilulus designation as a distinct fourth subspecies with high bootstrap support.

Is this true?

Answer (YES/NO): NO